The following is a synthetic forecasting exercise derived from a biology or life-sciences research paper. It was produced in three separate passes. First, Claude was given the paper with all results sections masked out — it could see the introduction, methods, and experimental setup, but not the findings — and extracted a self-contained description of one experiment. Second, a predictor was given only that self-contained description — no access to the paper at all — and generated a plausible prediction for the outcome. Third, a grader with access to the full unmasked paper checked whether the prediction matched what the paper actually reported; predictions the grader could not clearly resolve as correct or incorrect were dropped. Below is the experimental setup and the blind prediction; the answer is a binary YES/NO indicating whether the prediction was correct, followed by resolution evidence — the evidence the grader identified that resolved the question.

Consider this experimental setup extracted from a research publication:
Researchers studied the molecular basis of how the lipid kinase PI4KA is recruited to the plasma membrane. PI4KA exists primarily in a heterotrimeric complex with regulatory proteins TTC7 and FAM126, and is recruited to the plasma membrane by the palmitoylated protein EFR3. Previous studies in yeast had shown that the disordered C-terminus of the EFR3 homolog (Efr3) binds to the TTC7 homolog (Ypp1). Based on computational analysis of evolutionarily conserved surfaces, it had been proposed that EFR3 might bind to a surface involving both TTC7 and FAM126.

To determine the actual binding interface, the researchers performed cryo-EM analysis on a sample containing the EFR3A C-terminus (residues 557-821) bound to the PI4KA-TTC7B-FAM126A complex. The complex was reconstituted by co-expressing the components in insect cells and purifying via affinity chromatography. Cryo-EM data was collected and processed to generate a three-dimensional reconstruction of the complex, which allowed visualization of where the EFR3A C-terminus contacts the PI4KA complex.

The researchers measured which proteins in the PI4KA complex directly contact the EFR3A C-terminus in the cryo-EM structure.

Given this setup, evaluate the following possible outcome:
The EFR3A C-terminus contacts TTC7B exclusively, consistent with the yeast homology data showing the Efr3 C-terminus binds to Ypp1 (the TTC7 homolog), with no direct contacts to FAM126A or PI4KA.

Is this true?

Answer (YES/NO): NO